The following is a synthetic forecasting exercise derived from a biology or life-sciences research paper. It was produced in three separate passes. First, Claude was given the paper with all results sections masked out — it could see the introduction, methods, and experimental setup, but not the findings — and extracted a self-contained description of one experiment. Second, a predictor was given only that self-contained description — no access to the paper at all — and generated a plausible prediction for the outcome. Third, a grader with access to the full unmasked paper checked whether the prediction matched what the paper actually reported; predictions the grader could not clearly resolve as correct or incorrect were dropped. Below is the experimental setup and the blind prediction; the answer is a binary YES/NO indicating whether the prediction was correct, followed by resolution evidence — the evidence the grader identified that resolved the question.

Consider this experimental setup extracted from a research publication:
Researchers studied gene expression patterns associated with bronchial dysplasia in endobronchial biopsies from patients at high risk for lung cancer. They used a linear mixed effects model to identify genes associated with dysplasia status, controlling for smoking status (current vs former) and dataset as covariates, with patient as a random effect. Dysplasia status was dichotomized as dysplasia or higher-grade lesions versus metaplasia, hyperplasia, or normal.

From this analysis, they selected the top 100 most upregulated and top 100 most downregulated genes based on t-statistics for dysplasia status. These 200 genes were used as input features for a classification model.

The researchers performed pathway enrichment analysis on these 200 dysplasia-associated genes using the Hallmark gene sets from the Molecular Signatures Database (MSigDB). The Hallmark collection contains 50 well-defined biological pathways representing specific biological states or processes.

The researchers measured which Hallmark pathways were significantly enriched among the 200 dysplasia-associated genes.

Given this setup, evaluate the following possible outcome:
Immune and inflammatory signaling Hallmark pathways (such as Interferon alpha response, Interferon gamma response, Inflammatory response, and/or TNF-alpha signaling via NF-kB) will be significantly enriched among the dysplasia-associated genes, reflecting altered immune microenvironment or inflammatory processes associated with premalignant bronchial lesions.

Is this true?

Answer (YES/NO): NO